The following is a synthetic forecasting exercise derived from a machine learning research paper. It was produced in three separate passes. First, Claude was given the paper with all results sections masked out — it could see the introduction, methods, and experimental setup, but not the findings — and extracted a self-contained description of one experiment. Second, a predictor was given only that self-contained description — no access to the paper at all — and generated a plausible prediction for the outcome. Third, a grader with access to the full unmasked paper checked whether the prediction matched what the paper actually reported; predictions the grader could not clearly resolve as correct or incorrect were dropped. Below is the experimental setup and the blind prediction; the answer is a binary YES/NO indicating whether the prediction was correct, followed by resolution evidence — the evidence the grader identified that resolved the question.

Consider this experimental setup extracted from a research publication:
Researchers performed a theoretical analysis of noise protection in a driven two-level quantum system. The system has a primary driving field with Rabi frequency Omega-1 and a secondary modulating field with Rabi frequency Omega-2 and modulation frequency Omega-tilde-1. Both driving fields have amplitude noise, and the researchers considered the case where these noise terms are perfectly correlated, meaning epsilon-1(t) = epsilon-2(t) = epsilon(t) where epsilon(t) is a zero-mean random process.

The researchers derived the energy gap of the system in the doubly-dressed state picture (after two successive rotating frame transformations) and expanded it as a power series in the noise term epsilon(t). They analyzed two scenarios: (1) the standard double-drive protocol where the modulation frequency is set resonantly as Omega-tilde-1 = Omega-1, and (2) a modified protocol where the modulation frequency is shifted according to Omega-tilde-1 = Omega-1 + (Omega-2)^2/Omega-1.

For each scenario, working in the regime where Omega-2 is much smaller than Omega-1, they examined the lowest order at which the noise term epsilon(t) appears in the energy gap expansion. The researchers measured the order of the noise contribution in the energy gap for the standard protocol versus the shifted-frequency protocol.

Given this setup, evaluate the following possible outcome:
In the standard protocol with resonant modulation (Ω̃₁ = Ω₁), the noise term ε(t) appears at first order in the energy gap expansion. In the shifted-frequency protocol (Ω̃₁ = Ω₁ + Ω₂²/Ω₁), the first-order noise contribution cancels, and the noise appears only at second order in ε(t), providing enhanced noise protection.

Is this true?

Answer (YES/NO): YES